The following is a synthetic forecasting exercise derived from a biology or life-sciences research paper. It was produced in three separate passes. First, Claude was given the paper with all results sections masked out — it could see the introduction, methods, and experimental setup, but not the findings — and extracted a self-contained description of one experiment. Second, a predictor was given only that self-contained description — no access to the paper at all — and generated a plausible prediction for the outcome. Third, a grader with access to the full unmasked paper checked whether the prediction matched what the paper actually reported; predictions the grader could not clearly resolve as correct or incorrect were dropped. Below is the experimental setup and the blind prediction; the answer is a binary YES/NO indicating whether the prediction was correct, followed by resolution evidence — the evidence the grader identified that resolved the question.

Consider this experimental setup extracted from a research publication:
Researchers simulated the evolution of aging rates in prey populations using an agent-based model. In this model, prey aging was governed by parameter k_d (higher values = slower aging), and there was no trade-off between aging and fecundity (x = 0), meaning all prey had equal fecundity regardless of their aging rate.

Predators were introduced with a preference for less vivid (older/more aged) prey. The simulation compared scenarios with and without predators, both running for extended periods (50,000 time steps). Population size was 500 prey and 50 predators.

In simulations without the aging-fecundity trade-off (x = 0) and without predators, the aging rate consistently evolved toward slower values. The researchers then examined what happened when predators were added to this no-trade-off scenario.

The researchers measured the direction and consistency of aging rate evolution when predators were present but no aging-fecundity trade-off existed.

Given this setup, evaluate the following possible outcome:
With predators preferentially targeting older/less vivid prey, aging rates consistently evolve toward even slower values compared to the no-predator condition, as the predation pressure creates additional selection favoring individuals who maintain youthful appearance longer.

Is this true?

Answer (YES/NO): NO